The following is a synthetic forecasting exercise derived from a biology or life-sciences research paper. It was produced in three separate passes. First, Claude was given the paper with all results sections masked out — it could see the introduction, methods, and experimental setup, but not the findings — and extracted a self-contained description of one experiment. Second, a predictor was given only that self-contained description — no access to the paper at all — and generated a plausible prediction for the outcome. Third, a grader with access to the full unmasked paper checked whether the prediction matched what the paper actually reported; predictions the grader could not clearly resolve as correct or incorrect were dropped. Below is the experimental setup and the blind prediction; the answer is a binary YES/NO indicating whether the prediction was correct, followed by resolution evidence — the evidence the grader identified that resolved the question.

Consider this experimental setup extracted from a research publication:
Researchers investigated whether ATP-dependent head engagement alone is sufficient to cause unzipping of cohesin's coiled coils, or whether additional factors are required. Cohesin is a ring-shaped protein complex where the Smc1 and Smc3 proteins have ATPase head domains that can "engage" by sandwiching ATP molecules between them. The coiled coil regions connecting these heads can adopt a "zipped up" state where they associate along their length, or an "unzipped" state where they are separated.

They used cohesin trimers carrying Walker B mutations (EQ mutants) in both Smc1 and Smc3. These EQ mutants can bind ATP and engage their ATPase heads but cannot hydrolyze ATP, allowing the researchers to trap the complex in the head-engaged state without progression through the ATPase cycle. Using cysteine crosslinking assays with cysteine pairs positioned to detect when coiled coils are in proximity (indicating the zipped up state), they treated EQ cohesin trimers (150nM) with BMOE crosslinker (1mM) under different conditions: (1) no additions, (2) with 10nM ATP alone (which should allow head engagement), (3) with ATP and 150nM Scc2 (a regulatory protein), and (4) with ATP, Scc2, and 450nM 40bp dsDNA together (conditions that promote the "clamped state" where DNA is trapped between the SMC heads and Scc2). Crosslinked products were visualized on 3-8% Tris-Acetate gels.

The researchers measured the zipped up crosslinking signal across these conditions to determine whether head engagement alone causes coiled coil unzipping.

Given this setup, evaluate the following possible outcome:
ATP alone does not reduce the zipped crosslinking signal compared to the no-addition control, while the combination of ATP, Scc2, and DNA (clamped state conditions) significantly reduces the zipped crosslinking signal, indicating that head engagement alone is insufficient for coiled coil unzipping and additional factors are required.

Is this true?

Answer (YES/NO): YES